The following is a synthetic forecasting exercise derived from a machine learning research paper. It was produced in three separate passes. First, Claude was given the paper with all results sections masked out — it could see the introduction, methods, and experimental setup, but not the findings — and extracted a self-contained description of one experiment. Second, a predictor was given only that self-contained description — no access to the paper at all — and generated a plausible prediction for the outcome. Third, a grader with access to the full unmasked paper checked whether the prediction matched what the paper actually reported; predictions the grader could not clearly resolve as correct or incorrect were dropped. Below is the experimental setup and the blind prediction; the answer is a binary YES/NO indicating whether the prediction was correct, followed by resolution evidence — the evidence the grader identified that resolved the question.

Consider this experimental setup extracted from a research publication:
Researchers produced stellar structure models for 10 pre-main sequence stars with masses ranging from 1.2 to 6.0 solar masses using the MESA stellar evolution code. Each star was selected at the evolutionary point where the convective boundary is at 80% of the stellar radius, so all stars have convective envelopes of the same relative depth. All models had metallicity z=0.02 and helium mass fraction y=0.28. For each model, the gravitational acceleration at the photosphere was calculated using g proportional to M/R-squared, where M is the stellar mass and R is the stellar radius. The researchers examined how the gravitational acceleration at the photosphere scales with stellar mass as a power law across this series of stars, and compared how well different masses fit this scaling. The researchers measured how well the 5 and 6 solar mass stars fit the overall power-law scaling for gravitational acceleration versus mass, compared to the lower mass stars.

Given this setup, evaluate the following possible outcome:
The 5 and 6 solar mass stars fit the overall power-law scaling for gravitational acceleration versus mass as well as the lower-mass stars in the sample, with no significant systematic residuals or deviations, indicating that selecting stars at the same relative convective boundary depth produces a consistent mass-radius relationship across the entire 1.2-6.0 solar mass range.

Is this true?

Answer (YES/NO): NO